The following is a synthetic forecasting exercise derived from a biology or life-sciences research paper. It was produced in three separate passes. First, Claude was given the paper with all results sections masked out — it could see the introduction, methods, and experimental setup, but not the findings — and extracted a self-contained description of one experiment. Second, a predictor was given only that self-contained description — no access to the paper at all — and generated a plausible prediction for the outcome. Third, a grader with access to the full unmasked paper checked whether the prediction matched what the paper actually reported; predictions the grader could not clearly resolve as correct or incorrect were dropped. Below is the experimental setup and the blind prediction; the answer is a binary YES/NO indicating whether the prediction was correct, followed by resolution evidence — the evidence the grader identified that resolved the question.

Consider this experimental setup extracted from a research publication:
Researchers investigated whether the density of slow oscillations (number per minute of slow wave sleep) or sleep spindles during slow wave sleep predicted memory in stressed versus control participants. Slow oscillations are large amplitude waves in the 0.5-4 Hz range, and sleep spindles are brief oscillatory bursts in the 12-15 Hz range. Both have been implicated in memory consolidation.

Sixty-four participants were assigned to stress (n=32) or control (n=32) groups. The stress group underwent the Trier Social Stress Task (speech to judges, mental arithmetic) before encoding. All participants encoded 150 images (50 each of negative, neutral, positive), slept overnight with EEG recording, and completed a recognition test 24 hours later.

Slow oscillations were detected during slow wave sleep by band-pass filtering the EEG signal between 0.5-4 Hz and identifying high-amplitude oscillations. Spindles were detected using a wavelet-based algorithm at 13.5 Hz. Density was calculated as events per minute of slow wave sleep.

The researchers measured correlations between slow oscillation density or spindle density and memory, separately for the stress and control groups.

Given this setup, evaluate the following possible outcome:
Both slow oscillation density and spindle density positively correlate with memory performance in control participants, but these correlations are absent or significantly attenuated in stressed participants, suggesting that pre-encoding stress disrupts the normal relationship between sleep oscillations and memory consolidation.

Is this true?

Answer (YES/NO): NO